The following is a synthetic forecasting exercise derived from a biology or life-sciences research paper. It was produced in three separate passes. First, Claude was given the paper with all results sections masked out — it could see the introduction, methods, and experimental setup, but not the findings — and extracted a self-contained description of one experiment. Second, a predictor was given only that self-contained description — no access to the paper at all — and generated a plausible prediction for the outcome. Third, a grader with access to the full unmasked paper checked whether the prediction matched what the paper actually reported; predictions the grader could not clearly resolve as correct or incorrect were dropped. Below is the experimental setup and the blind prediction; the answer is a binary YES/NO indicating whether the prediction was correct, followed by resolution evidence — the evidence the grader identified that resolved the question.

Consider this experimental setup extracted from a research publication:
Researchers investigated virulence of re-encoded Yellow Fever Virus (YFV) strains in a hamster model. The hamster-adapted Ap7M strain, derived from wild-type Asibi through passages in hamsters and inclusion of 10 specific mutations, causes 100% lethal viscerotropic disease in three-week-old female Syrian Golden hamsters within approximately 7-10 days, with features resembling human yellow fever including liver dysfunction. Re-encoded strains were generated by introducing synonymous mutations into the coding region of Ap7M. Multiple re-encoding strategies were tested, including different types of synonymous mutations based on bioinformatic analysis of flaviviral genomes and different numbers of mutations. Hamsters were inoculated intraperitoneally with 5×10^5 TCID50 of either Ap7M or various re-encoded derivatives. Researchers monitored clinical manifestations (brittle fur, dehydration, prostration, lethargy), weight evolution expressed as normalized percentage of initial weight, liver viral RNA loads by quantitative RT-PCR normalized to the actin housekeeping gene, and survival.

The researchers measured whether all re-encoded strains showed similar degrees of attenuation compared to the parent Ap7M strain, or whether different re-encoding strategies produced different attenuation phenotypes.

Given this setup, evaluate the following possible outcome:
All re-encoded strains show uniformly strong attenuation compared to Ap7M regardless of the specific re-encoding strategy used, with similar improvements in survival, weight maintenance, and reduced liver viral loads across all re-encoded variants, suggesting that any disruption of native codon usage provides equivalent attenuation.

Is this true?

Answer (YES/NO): NO